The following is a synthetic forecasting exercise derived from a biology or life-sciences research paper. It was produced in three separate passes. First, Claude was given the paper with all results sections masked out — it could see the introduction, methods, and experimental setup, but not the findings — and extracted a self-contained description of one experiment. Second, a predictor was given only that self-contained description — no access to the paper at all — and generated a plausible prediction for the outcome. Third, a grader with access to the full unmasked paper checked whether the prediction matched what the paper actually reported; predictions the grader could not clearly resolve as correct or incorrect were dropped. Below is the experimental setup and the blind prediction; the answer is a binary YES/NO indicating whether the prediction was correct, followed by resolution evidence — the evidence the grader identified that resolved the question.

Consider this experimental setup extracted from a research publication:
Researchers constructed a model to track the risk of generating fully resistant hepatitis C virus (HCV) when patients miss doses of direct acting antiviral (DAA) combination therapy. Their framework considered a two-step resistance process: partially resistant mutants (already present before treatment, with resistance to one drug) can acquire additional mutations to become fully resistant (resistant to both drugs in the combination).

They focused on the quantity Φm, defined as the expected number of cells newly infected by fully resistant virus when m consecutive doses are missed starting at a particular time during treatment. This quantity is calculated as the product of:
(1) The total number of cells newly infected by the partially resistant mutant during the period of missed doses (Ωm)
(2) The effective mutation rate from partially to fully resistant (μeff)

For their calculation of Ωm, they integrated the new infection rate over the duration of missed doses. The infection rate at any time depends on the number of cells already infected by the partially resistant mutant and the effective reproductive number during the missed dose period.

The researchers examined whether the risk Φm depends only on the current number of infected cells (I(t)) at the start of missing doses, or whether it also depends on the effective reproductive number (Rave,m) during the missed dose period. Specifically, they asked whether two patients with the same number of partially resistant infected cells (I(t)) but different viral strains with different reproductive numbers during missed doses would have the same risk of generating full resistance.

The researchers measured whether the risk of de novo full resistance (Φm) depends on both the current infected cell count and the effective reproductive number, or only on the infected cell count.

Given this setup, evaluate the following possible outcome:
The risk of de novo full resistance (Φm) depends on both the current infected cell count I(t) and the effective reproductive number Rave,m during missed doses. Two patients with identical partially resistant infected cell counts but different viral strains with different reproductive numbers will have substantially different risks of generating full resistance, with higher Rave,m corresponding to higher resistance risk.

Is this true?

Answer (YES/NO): YES